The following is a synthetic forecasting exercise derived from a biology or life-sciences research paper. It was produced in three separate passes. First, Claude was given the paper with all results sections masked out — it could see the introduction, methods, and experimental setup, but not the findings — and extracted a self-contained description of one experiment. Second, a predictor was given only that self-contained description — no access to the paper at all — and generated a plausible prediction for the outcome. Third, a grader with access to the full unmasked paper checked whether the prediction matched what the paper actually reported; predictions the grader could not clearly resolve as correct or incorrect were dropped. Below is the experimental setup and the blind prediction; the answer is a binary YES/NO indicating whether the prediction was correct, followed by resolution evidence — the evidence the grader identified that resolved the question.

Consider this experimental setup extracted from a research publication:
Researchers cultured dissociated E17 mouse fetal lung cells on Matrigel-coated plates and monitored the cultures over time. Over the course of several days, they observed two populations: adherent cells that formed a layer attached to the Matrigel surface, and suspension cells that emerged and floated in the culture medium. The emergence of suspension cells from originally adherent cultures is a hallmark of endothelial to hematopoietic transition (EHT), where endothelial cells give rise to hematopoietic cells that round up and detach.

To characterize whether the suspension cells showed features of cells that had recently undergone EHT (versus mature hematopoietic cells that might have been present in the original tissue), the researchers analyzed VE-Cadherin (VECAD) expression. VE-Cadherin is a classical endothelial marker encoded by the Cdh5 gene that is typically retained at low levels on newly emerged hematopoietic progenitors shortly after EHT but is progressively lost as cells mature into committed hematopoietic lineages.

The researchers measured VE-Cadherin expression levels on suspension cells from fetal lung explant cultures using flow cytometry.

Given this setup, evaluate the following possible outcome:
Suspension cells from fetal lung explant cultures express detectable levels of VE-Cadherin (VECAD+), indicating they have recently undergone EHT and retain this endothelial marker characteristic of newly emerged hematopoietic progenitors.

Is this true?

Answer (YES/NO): YES